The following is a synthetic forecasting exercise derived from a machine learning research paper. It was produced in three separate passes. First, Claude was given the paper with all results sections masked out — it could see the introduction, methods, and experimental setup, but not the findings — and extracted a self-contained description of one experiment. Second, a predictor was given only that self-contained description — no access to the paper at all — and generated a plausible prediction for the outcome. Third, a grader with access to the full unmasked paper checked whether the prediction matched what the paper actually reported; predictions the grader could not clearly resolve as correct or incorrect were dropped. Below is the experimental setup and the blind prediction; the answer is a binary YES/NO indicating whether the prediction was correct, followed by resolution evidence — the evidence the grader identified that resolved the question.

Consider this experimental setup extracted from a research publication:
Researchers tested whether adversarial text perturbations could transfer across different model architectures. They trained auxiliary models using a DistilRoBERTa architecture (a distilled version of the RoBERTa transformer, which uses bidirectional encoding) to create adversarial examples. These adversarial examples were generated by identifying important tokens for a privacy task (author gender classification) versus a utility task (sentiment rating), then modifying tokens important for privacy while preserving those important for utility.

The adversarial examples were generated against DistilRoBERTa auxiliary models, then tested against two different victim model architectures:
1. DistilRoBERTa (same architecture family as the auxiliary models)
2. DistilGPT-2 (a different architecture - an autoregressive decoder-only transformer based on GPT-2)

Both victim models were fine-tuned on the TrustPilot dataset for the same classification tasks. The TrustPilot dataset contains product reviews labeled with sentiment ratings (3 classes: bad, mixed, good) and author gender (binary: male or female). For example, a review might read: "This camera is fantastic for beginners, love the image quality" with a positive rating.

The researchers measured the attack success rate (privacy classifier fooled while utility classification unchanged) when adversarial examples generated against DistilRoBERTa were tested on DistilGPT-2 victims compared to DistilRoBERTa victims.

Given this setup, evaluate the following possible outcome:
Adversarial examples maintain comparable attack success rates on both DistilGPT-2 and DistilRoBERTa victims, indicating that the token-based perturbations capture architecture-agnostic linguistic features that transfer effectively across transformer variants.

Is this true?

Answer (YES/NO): NO